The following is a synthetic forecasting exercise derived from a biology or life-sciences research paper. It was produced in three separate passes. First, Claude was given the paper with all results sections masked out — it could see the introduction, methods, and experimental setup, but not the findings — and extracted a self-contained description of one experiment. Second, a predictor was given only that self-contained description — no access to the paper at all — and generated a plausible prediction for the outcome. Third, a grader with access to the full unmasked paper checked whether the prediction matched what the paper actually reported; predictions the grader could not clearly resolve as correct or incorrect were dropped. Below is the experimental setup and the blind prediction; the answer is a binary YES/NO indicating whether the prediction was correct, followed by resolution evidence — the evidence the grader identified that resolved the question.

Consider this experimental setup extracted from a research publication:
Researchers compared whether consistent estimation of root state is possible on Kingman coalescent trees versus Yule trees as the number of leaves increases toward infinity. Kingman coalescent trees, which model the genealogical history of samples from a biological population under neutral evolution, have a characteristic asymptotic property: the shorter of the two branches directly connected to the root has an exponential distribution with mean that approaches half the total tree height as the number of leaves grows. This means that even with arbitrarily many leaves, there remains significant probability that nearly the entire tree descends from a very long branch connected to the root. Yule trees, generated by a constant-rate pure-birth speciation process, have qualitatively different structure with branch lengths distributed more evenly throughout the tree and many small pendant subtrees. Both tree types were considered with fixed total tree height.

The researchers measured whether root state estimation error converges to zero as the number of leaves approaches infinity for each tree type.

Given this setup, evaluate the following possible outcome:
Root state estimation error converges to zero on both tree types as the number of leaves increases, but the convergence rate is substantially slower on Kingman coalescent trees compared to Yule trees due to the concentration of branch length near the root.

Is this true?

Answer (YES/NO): NO